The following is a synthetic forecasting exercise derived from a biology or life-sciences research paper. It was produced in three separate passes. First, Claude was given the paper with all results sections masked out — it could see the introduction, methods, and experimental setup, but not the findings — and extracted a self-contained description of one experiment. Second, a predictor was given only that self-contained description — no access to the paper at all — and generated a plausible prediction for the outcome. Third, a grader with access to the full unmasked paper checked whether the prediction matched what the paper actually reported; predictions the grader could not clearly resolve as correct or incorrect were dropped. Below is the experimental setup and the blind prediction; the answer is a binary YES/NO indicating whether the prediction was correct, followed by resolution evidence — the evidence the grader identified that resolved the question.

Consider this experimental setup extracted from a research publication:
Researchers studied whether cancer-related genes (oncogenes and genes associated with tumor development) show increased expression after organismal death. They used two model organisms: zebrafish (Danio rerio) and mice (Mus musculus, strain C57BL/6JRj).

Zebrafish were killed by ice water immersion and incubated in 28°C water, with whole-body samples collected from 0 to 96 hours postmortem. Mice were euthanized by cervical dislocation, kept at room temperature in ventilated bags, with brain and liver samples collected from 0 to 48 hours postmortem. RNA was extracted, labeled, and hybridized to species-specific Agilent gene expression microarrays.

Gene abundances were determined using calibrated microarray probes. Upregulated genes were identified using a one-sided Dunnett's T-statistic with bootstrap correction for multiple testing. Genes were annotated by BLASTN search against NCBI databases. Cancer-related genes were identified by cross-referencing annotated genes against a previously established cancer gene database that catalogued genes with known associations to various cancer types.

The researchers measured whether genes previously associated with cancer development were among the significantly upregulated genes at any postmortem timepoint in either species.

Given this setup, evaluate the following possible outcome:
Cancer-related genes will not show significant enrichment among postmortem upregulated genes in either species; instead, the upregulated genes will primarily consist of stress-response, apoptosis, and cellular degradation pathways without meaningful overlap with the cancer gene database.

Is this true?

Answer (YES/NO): NO